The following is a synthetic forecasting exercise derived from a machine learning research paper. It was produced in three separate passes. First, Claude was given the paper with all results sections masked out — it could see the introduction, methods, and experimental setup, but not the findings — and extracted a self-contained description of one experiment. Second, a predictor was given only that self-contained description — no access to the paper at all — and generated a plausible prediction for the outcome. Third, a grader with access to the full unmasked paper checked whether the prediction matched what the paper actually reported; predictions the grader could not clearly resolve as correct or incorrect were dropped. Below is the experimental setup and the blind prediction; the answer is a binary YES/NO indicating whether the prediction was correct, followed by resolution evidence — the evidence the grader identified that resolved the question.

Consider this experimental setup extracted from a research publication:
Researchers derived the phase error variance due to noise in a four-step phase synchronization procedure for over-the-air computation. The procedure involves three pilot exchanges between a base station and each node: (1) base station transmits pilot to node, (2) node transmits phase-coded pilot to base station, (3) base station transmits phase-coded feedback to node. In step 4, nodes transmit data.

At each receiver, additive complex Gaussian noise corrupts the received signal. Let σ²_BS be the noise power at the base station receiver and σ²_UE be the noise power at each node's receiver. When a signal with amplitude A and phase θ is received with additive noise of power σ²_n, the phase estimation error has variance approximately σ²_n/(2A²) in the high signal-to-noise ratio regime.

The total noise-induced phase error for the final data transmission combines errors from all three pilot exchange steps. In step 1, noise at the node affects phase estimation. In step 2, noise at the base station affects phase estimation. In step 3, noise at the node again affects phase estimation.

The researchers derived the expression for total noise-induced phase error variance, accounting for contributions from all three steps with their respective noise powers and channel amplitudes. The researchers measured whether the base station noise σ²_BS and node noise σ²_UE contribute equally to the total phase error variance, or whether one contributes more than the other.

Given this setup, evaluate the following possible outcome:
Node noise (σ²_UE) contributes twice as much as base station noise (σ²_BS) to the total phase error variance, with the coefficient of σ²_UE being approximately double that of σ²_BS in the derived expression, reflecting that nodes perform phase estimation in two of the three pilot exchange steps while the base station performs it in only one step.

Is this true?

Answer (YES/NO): YES